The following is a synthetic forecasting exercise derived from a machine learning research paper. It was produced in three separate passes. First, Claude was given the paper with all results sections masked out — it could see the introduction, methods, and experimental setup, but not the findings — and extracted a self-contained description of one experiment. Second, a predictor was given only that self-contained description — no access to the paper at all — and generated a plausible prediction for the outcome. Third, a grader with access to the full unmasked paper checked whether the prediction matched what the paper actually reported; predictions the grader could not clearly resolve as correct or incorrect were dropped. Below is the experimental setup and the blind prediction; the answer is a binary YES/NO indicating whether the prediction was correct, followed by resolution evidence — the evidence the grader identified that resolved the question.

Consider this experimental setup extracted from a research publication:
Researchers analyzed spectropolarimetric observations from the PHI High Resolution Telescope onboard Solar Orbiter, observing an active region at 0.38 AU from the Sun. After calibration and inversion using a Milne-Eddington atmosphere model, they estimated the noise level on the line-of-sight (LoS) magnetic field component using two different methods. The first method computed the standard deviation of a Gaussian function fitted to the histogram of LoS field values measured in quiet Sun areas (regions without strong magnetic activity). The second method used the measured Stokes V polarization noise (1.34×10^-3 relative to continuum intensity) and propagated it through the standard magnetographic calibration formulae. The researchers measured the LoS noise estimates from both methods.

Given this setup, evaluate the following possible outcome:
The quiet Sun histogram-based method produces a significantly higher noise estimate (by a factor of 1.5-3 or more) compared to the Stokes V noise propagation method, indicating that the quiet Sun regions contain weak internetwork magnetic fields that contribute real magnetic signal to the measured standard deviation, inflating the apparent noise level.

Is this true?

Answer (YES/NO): NO